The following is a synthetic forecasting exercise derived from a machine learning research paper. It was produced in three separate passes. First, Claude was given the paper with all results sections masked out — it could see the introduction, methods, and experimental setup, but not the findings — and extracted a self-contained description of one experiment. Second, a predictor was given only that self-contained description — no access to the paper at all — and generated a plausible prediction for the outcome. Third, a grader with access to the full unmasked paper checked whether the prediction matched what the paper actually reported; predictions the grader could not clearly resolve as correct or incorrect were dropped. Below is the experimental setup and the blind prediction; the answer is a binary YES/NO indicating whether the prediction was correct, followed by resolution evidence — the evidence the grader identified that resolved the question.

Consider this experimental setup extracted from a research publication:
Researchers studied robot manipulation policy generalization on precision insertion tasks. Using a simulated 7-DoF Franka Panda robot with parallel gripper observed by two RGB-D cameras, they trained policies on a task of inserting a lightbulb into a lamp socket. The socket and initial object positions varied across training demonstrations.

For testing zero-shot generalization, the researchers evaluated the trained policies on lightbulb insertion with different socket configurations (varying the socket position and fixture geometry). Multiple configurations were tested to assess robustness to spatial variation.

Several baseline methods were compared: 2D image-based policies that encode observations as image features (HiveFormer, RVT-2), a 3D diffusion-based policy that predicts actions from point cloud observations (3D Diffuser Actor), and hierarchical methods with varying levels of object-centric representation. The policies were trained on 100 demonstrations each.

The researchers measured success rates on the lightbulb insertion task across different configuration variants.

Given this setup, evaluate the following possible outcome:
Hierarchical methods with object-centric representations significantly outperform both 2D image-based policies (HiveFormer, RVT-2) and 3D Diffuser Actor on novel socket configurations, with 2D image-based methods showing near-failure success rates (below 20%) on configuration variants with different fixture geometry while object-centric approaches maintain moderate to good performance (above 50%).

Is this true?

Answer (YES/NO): NO